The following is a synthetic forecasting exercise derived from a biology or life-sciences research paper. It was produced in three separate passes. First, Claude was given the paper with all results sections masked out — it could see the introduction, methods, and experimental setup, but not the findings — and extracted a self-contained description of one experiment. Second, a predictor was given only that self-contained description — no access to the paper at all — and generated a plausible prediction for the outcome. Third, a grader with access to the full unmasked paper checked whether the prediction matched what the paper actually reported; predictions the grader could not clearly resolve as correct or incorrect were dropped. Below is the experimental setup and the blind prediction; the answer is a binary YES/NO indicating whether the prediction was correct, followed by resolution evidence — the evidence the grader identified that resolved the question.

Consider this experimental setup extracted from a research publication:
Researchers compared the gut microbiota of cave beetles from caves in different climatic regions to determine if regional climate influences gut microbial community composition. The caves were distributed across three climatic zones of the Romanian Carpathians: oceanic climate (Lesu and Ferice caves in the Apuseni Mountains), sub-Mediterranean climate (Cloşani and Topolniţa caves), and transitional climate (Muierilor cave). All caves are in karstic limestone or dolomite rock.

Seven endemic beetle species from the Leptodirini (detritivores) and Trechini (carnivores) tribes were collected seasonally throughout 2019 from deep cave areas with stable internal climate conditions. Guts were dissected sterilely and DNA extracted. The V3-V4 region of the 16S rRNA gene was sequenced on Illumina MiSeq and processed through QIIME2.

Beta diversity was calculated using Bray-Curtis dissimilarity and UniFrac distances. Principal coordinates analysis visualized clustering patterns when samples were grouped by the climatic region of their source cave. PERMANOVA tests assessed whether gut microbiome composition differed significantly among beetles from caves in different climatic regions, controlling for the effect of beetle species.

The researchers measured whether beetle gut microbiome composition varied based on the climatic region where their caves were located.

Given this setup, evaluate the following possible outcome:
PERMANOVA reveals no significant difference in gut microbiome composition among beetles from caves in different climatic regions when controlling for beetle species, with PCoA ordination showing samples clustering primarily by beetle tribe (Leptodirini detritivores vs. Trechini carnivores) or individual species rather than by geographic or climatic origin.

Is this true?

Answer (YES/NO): YES